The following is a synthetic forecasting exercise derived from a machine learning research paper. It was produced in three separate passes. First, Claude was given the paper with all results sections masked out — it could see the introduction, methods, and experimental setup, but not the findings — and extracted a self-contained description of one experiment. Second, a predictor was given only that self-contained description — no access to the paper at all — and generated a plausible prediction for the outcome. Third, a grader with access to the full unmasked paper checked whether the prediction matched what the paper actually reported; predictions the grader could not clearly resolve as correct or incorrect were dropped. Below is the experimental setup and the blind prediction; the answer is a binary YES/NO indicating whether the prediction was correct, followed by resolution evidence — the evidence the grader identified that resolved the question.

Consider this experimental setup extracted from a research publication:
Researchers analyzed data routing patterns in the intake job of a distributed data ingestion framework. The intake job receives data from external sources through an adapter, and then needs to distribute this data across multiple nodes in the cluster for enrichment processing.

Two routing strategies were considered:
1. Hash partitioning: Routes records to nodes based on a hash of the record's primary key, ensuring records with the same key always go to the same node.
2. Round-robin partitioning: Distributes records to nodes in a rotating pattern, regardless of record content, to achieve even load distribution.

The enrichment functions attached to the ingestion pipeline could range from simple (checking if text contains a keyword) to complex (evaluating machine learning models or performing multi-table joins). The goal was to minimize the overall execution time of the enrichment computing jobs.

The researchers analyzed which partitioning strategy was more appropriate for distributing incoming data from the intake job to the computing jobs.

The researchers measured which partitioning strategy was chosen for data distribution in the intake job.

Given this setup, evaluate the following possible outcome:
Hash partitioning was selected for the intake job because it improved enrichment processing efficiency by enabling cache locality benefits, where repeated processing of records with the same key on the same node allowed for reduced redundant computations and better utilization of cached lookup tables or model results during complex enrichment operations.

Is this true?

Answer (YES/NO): NO